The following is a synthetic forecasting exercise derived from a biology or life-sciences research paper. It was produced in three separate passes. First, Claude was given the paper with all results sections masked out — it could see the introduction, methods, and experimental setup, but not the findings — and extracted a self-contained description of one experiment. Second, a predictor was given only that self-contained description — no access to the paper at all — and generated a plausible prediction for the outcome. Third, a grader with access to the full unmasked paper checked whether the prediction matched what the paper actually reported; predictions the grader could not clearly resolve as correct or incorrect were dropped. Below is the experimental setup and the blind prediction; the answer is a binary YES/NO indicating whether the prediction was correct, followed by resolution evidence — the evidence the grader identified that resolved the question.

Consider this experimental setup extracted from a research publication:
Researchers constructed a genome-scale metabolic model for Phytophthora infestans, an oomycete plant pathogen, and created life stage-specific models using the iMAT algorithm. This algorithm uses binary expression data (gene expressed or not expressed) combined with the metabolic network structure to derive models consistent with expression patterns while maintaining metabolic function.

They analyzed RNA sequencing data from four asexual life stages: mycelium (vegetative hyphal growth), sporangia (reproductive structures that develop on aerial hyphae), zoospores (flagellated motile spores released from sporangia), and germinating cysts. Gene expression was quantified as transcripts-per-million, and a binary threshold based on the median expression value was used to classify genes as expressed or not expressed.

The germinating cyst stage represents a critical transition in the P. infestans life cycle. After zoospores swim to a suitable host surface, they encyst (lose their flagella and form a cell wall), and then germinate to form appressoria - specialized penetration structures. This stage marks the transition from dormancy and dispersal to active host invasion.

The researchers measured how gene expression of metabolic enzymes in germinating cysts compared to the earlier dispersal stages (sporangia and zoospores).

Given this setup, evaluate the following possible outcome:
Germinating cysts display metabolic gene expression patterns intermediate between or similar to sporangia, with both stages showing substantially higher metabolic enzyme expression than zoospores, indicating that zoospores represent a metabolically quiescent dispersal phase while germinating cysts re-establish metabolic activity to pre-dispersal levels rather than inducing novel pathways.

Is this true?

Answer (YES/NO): NO